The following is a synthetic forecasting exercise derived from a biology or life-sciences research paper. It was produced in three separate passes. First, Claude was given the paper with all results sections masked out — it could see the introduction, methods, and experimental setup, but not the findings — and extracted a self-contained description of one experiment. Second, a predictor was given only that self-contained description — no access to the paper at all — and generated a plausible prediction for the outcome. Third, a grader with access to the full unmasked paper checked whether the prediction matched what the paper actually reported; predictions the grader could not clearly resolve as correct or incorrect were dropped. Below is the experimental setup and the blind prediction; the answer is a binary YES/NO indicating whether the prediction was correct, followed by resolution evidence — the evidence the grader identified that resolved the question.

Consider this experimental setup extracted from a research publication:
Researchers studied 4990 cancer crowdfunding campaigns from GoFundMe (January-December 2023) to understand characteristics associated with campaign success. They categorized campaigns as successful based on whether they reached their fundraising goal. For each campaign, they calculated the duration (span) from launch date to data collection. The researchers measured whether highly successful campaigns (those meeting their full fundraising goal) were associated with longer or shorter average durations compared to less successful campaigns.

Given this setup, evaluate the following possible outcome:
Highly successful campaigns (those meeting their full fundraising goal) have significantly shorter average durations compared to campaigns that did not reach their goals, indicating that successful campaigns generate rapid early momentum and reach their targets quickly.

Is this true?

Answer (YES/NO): NO